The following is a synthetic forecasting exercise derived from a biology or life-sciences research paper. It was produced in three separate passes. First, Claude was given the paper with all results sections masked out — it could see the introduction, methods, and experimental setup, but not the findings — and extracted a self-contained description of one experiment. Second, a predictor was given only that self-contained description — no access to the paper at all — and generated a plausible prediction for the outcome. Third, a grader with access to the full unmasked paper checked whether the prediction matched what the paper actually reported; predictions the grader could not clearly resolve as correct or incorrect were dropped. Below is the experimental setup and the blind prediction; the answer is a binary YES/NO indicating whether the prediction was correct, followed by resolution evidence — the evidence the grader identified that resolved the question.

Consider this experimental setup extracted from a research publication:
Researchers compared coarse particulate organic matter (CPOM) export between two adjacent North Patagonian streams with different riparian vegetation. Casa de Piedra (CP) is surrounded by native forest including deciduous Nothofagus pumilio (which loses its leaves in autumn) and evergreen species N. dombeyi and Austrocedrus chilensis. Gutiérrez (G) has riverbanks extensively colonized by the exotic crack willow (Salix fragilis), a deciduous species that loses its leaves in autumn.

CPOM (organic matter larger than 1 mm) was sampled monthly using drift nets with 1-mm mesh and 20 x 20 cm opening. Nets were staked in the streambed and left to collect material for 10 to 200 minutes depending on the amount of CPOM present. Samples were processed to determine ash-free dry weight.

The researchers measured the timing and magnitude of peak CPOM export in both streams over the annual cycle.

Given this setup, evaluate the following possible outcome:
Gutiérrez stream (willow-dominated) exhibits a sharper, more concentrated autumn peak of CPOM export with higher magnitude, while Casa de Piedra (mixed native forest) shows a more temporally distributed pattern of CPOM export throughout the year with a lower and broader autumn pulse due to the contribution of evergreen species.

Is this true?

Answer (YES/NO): NO